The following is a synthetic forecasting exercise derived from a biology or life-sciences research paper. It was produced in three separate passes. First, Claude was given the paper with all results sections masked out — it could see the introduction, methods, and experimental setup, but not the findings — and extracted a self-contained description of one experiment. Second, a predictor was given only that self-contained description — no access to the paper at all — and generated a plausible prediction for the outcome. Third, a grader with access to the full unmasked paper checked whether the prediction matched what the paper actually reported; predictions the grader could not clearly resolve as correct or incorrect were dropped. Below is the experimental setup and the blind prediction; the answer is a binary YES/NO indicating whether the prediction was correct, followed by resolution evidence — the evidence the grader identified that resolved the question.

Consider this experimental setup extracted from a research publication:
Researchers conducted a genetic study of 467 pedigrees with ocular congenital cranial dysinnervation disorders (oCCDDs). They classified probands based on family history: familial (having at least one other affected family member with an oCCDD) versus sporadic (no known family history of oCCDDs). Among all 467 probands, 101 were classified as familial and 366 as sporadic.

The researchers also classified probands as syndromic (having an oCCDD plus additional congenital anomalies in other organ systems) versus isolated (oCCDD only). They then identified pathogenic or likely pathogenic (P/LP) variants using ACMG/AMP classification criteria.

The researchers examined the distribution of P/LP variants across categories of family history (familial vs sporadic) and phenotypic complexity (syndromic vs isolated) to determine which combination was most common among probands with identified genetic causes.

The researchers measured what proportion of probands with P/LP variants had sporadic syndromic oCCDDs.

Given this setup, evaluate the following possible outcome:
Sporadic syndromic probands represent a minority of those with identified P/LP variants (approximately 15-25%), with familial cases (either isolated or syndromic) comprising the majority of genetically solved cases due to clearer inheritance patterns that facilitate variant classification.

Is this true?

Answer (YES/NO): NO